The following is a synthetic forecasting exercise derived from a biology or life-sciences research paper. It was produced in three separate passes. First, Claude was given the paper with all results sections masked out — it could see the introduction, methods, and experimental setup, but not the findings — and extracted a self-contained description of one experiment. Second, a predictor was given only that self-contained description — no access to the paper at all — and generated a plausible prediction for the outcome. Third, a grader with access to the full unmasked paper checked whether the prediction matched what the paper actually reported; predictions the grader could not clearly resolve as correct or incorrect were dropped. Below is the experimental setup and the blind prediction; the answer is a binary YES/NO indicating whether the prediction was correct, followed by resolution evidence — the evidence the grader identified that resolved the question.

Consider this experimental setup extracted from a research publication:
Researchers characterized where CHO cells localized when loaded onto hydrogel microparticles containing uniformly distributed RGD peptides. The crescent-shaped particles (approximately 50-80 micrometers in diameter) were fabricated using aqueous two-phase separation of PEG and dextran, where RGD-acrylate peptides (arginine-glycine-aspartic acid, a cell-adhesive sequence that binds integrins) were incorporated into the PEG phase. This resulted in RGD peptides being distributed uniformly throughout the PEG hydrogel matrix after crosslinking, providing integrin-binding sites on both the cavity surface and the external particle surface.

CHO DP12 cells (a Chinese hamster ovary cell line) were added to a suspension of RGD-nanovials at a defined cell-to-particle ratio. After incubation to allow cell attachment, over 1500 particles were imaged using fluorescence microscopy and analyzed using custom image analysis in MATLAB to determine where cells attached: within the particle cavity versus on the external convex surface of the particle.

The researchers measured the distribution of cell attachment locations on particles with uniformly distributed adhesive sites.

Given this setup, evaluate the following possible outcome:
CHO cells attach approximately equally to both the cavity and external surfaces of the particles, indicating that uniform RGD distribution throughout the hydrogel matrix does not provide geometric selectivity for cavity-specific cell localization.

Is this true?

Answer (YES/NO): NO